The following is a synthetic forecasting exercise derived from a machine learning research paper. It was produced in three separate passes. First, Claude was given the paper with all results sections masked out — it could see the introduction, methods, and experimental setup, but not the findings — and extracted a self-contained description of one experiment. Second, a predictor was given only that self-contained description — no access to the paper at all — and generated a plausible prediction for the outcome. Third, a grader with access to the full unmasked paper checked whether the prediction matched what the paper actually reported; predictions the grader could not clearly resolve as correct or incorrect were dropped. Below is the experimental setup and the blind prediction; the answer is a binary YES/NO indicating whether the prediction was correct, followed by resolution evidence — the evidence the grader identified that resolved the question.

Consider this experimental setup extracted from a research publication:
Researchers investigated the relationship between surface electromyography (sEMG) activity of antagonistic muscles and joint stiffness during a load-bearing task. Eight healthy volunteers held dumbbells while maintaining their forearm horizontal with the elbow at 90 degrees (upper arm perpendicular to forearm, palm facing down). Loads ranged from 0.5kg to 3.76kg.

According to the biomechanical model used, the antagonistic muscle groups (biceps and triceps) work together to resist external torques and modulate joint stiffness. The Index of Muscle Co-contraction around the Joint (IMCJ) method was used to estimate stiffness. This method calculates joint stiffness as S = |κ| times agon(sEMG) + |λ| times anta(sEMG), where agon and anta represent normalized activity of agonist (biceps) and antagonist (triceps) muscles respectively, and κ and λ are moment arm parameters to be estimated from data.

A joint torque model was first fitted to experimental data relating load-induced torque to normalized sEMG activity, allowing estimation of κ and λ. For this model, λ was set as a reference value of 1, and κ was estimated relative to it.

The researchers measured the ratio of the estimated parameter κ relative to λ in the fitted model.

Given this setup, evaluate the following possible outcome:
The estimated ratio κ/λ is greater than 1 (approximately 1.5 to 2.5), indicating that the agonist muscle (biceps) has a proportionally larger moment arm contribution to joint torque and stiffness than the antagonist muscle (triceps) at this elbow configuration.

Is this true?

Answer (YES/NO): YES